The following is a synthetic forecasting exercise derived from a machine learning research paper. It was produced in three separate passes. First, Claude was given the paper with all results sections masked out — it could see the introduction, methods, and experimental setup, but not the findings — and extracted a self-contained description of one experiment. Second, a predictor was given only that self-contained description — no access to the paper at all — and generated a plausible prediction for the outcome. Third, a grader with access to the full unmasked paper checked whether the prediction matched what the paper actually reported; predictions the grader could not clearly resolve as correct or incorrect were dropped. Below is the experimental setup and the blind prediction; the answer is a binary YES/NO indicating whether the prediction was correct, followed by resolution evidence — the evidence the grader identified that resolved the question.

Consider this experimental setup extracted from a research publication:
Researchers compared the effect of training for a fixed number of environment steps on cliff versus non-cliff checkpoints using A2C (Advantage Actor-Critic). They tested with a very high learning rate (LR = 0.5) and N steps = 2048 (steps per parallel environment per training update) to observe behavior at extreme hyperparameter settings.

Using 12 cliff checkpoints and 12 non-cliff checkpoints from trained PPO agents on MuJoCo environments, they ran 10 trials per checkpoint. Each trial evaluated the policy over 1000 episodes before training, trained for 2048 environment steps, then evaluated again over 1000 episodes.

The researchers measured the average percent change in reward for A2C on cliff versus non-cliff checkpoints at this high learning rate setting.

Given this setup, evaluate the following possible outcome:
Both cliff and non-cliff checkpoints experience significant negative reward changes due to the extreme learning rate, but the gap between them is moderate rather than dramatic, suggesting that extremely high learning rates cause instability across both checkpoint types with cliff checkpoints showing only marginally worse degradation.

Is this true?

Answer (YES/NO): NO